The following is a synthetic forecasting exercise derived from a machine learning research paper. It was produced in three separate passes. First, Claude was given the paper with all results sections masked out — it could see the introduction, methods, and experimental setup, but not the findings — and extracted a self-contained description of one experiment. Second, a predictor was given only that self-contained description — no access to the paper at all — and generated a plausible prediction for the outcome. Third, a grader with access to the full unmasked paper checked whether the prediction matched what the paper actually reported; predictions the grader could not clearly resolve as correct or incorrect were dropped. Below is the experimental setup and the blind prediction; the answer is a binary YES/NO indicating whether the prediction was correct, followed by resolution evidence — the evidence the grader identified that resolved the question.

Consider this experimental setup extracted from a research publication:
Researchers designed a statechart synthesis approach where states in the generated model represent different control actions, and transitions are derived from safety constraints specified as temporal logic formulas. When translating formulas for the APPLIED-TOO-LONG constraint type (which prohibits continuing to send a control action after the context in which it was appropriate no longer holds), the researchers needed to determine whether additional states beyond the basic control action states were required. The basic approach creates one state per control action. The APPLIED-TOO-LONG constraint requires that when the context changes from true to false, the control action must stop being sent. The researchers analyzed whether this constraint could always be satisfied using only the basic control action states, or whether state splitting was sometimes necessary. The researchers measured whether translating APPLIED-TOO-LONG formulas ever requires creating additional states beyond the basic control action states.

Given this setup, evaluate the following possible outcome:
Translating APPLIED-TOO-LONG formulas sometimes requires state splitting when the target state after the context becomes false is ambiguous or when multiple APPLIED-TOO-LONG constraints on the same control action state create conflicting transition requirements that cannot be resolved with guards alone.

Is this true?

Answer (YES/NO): NO